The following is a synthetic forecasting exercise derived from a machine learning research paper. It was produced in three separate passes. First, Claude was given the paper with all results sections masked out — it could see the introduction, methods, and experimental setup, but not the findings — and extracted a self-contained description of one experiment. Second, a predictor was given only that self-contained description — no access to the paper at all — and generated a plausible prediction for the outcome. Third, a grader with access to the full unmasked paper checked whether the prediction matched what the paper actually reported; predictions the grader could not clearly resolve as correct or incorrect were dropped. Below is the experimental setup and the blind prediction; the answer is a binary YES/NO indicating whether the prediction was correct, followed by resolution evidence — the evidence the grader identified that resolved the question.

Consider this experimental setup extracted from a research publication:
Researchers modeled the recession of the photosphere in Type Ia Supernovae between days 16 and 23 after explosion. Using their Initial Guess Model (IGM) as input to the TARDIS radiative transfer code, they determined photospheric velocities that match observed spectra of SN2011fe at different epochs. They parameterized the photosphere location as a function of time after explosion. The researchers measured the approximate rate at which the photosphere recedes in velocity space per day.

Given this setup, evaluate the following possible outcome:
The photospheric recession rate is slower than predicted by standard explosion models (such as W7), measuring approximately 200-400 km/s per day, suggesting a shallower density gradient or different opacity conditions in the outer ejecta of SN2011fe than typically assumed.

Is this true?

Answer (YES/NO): NO